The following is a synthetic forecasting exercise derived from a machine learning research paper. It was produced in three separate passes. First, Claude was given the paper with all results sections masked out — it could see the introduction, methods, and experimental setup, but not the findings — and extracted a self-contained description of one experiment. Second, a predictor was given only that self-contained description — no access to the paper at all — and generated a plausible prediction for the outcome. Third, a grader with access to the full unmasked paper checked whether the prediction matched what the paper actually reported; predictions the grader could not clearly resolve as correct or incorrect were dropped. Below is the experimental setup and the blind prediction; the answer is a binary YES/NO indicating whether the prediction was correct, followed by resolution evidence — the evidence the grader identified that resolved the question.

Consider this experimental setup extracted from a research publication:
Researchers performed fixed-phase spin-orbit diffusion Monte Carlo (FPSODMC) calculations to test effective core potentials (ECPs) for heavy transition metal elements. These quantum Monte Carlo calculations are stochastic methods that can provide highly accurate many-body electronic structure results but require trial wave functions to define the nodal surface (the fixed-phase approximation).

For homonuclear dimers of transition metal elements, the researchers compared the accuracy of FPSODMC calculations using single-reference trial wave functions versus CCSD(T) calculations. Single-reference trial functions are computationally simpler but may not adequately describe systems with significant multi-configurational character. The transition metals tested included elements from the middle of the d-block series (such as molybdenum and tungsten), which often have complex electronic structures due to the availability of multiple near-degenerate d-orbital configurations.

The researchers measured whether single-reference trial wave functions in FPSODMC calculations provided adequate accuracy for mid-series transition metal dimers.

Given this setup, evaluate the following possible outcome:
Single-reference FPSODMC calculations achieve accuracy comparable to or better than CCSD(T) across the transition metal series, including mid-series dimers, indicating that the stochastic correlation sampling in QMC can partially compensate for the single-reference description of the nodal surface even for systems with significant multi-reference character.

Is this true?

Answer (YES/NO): NO